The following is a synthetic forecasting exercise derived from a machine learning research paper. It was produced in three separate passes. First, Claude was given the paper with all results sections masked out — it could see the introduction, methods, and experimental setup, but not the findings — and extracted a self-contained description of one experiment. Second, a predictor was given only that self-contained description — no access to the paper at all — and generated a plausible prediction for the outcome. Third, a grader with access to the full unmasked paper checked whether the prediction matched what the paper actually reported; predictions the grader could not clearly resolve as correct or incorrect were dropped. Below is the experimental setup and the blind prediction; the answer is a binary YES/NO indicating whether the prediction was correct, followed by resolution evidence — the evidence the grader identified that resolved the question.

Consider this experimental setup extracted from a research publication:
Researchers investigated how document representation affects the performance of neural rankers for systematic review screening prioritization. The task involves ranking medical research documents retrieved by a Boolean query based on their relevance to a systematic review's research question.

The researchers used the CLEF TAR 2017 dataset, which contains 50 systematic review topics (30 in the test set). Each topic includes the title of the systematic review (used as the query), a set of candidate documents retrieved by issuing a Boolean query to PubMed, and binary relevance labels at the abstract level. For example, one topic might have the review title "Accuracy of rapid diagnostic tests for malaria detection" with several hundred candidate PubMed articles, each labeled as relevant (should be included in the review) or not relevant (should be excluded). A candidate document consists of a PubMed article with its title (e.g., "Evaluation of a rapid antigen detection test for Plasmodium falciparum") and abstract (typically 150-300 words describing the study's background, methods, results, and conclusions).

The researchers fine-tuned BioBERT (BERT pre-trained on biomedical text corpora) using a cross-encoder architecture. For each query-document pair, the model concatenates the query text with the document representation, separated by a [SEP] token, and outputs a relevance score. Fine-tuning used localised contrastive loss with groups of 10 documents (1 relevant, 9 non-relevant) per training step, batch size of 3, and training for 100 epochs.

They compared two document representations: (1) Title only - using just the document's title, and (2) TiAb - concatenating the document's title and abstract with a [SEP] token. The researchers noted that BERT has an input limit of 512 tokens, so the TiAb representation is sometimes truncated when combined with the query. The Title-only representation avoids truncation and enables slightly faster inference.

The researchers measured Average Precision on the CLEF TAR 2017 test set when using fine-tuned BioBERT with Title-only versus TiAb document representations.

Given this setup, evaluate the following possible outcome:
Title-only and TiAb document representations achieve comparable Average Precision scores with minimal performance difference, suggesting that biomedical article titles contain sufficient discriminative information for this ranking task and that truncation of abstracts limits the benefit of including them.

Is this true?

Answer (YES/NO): NO